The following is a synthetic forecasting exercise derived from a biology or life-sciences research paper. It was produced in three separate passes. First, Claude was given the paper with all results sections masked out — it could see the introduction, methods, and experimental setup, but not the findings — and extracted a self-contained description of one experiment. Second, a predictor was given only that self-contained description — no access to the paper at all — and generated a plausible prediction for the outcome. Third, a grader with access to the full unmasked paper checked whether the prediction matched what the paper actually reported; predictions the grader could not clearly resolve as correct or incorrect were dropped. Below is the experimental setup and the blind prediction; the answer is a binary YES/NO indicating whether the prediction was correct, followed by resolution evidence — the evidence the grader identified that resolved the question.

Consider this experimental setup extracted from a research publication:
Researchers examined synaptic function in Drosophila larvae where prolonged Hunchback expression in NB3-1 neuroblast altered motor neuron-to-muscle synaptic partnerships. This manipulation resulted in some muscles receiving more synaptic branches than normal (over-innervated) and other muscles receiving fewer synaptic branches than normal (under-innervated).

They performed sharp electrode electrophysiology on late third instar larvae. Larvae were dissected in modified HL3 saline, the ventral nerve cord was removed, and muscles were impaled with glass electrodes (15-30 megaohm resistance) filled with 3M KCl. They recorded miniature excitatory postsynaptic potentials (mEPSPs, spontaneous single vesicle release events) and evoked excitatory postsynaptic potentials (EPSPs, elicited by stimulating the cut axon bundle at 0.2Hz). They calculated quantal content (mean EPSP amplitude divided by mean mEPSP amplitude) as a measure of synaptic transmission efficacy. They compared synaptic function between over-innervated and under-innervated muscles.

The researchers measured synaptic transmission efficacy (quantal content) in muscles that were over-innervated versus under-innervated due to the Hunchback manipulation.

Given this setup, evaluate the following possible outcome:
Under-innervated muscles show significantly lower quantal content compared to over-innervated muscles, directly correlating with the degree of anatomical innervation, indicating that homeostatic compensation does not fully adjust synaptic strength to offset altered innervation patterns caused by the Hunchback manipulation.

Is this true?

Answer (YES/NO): YES